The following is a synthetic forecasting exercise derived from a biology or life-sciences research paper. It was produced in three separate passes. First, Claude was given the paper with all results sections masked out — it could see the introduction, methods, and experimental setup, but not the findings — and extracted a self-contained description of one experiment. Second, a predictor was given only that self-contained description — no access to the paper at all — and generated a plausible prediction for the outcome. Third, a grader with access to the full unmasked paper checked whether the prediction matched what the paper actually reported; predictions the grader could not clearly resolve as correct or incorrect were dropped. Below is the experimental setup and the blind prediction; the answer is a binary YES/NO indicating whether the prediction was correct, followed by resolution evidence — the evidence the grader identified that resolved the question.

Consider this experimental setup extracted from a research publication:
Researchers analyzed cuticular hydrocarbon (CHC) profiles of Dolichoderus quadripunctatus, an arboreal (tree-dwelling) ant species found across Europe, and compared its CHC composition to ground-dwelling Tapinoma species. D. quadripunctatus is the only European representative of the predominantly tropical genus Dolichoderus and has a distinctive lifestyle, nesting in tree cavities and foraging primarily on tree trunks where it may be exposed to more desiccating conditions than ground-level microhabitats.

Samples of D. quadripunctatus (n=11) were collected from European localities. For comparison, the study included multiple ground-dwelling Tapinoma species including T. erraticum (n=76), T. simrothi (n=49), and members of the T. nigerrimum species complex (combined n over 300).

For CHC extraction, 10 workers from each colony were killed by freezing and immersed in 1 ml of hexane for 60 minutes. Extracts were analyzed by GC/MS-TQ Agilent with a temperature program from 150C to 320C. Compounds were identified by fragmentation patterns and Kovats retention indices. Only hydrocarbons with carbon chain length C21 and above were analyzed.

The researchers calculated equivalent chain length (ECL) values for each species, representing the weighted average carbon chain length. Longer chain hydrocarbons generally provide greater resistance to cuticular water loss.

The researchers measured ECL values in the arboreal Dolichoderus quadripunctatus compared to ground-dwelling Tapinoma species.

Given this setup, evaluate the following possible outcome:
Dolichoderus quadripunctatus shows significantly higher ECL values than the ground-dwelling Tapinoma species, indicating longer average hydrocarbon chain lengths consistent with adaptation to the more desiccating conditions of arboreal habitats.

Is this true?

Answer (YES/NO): NO